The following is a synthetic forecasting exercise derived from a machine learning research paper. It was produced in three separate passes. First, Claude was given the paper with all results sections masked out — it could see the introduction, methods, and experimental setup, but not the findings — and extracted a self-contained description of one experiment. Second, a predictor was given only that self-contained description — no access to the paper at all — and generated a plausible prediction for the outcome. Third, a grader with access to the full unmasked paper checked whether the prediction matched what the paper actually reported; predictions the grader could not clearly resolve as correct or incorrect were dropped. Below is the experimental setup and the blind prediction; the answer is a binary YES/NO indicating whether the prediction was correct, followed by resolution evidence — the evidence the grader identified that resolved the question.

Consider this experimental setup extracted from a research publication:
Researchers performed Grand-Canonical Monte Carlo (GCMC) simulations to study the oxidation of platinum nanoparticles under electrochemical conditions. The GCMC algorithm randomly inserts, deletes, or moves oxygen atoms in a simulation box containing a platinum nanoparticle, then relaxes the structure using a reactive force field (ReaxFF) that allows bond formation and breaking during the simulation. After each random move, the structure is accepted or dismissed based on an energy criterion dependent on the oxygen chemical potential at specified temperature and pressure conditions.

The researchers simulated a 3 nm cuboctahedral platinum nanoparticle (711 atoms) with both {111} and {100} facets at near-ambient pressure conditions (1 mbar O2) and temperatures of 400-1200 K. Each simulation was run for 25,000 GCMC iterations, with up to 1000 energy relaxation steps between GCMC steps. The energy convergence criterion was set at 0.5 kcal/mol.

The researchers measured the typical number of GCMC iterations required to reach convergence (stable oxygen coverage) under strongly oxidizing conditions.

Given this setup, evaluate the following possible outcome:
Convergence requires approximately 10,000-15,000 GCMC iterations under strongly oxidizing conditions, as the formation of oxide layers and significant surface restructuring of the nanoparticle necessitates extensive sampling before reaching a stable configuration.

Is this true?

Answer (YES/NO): NO